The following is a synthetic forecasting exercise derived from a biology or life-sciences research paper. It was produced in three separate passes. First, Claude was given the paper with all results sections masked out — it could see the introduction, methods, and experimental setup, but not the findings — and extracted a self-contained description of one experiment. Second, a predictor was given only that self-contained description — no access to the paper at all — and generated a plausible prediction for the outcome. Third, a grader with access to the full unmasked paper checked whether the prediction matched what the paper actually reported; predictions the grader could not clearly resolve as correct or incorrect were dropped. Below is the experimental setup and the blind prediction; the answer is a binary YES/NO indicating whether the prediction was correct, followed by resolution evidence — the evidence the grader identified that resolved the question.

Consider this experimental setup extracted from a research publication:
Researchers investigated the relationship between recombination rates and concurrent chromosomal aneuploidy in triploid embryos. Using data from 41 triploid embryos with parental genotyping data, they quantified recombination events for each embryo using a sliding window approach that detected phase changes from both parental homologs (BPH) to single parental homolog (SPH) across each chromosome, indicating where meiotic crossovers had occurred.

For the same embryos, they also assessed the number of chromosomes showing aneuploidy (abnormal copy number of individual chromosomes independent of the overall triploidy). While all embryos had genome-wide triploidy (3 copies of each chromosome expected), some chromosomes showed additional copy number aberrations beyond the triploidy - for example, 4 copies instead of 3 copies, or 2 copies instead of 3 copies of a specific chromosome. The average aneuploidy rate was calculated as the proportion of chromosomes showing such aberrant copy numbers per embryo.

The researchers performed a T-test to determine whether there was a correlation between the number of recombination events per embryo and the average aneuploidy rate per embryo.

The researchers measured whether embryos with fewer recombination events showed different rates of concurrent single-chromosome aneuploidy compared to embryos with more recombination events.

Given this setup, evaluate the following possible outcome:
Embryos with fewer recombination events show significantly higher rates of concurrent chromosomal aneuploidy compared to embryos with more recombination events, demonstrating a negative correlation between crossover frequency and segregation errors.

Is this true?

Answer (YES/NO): YES